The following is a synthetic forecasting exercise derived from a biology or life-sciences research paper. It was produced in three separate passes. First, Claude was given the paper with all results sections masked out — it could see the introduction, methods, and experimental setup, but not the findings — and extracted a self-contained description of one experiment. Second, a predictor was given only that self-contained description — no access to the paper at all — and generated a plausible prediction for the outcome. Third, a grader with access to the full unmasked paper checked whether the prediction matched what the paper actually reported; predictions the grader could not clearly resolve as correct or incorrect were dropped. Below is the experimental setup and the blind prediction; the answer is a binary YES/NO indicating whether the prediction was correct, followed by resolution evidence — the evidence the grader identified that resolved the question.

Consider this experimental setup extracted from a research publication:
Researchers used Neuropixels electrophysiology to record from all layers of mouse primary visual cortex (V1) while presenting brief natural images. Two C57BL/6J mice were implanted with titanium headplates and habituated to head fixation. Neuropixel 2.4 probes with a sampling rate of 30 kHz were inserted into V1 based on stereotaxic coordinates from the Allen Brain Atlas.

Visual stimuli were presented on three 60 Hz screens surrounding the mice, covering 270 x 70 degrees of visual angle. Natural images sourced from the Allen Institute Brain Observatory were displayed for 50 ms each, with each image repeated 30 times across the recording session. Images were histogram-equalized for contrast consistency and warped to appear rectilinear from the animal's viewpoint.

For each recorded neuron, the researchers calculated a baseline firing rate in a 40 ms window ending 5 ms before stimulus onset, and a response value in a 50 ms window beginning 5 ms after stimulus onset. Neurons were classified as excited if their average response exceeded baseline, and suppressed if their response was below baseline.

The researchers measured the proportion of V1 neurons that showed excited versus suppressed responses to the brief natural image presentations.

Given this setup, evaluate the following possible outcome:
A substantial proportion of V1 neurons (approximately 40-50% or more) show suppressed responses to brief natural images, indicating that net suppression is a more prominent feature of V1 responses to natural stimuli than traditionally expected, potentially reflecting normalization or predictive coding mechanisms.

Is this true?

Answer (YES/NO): NO